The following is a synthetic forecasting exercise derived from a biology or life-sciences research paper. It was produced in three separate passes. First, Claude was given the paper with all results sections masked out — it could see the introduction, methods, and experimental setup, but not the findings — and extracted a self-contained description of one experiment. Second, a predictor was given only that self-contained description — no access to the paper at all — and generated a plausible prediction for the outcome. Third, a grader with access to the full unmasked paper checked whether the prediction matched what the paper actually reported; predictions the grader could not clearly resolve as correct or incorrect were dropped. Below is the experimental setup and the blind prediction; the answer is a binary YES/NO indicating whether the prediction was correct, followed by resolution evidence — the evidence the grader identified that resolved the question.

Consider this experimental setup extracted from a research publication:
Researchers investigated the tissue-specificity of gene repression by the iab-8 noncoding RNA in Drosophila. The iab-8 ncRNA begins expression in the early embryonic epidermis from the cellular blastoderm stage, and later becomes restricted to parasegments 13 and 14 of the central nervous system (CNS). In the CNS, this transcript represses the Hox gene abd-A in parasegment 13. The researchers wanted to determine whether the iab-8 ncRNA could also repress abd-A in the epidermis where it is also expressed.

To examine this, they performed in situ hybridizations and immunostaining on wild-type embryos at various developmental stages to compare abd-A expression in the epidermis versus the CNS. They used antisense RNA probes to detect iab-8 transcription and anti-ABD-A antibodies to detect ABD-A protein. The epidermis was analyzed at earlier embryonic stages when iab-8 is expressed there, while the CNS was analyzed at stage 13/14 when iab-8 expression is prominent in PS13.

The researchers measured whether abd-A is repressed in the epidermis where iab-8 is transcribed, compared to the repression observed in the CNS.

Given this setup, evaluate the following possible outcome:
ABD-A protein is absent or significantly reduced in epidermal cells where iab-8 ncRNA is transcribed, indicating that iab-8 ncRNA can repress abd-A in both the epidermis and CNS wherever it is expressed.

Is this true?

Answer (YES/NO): NO